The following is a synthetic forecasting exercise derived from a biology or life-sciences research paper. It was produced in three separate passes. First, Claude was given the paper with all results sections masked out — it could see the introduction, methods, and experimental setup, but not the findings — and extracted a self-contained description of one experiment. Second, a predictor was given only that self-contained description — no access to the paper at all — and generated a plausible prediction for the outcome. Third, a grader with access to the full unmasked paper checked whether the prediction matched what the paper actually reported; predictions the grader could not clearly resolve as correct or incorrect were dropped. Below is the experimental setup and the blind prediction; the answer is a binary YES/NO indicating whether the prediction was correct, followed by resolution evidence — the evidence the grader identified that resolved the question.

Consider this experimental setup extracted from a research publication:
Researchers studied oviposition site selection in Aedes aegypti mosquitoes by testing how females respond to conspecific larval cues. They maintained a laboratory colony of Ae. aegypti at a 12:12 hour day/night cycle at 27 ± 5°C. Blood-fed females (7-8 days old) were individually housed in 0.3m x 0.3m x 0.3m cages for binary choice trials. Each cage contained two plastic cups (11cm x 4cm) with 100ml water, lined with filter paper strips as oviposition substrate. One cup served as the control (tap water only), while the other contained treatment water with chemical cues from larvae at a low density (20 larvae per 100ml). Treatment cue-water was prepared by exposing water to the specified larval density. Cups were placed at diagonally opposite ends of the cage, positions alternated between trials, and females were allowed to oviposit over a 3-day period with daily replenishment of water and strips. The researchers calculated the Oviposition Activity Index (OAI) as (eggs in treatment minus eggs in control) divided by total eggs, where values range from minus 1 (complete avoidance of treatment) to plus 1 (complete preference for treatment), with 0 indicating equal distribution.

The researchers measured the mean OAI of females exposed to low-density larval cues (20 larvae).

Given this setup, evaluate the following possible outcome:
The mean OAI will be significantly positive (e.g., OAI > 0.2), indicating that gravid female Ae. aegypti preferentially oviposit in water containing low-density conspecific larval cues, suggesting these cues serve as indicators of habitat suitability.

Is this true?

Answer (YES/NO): YES